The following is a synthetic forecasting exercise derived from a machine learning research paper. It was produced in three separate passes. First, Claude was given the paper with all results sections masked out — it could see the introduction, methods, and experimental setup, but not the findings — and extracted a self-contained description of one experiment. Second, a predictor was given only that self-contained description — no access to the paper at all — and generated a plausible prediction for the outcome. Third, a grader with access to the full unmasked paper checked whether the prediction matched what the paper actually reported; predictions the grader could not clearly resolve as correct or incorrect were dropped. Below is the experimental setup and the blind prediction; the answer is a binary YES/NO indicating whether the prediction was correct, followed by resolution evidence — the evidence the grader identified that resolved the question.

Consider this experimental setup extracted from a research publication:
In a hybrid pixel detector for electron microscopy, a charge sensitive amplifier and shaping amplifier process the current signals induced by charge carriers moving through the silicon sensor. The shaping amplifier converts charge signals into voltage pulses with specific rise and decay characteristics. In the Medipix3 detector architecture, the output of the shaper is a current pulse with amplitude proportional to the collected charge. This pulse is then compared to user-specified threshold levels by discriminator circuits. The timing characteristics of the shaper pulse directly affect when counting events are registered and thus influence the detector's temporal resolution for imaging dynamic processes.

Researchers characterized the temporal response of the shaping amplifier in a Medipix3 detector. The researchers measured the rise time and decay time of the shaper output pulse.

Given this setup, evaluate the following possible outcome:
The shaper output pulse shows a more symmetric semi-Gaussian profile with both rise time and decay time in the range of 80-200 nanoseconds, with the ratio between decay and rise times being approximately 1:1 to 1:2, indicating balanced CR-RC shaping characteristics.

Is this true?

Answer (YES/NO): NO